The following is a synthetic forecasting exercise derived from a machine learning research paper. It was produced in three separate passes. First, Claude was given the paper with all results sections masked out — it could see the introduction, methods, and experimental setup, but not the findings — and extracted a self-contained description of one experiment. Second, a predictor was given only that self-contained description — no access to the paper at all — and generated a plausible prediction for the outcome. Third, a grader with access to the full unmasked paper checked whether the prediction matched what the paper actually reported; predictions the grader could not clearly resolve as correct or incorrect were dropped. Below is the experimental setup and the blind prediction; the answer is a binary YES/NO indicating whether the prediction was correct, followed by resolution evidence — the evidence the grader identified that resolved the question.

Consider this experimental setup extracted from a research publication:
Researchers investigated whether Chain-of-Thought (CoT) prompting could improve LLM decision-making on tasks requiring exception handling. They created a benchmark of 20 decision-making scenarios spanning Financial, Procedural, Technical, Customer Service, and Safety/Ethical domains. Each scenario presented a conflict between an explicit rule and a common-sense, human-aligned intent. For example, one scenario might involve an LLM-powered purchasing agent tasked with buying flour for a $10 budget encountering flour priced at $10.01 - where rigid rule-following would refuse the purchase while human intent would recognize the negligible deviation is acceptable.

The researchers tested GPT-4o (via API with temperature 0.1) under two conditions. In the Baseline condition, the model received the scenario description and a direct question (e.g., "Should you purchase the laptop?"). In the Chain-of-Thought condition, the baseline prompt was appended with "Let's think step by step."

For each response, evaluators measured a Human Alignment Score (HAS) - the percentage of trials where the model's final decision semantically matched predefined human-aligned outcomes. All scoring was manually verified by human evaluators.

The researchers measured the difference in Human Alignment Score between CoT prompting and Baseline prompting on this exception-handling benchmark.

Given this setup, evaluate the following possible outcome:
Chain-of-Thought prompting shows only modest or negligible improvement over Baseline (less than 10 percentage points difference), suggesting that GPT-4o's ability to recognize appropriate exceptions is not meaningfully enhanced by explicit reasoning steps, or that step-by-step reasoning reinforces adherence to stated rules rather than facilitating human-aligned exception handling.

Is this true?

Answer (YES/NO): NO